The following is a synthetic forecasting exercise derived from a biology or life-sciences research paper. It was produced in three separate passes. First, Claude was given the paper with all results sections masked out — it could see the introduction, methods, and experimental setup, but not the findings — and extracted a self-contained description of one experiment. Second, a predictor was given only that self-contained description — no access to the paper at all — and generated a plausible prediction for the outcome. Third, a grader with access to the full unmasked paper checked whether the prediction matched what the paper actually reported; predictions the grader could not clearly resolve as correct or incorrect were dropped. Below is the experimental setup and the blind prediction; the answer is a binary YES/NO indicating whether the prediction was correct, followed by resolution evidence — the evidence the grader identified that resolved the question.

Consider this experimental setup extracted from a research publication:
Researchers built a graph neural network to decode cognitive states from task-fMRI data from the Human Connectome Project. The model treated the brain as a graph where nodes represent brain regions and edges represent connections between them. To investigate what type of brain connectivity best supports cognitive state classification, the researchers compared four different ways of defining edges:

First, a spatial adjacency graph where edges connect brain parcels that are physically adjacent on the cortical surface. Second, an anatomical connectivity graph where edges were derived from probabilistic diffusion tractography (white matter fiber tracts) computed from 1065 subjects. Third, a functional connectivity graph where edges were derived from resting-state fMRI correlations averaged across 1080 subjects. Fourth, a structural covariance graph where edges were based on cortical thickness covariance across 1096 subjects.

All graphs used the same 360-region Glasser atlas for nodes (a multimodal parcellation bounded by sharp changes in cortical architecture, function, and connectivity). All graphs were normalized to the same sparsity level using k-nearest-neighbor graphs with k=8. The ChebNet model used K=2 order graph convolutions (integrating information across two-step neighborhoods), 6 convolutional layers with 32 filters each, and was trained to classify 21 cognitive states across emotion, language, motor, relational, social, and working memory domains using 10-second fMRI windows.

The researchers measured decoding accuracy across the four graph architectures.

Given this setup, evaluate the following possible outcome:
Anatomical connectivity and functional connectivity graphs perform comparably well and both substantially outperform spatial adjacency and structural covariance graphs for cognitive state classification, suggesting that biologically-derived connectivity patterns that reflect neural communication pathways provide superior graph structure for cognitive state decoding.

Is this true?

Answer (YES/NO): YES